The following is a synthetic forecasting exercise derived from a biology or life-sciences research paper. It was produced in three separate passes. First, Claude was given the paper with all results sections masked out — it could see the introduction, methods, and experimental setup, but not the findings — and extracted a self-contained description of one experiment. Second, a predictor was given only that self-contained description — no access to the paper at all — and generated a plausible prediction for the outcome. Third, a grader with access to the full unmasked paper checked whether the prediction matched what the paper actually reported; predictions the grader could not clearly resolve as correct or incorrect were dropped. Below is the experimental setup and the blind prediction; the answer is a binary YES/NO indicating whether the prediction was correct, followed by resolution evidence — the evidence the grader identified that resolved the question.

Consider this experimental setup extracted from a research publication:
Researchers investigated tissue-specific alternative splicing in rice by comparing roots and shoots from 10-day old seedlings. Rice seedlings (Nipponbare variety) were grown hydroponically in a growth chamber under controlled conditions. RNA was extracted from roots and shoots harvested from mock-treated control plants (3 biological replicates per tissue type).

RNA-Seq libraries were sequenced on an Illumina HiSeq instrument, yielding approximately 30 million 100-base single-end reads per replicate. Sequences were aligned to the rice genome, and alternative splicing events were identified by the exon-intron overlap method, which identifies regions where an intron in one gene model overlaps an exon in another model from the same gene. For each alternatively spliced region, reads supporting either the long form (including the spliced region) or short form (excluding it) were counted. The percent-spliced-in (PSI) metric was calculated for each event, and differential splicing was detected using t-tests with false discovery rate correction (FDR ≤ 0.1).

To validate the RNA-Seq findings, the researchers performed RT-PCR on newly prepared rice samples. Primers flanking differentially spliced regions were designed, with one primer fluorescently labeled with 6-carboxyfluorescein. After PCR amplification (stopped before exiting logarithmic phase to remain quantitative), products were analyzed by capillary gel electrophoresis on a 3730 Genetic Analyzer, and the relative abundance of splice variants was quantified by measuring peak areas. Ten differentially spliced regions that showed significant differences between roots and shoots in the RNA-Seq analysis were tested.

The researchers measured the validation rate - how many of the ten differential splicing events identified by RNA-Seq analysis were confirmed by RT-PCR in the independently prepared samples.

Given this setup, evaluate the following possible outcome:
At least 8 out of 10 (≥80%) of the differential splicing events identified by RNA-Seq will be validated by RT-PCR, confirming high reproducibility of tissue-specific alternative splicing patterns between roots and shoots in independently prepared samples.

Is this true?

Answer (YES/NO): YES